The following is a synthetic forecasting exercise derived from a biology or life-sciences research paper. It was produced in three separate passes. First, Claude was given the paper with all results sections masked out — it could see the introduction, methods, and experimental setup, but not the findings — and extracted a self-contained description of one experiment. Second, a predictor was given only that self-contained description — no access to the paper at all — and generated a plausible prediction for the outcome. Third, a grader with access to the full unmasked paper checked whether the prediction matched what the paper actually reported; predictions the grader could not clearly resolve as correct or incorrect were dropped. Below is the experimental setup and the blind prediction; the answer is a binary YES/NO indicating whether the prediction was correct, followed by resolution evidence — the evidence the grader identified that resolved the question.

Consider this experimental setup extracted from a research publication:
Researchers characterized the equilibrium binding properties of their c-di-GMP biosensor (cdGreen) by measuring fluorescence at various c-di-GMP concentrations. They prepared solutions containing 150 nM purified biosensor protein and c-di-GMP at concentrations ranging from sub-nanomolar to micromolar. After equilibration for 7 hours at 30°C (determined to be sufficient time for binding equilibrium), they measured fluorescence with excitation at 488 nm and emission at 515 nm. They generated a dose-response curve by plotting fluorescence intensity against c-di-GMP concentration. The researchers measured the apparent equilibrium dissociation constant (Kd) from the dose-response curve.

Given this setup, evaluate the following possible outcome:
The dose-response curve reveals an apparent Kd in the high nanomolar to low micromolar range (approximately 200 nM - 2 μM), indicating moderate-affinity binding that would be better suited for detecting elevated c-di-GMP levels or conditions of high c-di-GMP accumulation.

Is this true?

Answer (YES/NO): YES